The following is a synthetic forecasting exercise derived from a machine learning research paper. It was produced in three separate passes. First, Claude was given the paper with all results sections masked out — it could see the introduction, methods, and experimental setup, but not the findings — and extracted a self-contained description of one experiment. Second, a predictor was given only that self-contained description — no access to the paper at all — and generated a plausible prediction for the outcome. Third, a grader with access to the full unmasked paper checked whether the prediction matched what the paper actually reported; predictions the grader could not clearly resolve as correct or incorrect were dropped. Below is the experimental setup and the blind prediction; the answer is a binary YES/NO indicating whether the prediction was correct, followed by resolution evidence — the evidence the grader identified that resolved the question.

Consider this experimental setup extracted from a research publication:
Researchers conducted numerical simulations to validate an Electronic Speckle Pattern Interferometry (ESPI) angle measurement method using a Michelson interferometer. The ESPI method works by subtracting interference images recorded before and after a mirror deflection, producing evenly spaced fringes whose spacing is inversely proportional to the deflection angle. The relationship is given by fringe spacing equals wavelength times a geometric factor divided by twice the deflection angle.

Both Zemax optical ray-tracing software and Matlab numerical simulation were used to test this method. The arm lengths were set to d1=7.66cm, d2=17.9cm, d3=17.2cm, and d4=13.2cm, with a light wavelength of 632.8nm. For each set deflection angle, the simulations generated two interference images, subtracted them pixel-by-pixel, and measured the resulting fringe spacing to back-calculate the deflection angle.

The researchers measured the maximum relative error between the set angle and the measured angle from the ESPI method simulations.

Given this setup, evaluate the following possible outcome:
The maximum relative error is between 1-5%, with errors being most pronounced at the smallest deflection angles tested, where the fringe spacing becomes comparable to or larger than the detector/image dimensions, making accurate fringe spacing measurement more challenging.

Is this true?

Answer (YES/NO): NO